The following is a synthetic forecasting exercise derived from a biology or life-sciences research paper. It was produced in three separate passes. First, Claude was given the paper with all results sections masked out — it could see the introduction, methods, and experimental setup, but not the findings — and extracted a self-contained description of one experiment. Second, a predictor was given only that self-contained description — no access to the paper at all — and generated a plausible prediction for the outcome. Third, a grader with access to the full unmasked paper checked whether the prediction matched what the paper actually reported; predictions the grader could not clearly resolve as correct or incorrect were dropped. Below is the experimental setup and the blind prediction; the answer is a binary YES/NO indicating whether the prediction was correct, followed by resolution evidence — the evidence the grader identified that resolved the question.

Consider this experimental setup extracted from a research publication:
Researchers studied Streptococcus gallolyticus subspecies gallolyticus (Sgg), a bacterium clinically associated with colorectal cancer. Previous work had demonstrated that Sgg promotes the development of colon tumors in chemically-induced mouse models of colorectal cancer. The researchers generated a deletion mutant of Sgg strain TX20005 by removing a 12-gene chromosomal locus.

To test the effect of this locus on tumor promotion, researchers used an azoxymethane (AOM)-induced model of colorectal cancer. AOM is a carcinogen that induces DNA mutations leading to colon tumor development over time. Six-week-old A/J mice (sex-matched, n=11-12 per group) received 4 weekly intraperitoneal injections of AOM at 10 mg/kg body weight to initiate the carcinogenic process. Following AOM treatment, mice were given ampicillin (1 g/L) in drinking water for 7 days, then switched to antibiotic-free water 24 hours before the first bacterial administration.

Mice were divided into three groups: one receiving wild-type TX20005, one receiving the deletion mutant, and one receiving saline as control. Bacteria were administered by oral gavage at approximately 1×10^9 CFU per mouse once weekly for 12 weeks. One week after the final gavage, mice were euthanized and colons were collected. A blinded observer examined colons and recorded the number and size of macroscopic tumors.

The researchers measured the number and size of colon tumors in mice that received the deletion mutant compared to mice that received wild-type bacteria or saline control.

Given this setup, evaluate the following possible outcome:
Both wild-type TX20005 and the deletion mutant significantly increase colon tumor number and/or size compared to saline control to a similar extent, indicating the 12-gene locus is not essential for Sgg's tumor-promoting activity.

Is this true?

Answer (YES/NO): NO